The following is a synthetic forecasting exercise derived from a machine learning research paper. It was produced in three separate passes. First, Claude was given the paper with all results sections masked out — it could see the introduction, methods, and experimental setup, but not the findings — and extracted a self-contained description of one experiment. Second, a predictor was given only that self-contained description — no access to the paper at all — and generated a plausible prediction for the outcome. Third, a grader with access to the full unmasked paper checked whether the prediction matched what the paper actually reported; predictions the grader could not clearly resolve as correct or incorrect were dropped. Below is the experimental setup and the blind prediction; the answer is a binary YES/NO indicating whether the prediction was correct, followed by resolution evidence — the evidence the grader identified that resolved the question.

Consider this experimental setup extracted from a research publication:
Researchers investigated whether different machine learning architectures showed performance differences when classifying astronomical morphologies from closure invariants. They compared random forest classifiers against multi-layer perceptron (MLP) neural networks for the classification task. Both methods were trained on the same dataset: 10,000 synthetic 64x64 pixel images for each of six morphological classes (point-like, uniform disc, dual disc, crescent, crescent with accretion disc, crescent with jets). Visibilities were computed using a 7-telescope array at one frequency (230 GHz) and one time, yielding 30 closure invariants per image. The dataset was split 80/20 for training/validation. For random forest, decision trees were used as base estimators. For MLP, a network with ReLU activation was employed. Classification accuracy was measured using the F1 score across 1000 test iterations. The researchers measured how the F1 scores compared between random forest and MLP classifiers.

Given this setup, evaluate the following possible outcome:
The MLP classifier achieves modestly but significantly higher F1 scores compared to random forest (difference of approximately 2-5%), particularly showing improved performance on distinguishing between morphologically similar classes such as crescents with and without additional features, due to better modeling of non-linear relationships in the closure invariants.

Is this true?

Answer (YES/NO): NO